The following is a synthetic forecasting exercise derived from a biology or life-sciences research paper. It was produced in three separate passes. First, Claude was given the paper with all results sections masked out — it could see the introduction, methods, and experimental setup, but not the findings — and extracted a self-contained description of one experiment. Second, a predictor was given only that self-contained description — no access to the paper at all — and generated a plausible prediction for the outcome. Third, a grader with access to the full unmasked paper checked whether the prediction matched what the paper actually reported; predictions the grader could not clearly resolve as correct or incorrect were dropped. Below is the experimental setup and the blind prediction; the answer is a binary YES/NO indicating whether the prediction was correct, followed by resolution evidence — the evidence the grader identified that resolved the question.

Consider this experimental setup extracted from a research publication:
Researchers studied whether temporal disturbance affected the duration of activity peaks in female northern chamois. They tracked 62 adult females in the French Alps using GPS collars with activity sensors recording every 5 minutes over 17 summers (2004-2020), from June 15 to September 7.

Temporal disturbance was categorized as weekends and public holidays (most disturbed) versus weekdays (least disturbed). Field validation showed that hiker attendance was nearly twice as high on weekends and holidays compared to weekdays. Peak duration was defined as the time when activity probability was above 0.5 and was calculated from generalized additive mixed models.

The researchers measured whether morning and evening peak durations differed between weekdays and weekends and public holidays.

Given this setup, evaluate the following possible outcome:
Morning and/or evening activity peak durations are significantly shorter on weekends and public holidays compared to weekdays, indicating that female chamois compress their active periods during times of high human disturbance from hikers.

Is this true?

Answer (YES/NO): NO